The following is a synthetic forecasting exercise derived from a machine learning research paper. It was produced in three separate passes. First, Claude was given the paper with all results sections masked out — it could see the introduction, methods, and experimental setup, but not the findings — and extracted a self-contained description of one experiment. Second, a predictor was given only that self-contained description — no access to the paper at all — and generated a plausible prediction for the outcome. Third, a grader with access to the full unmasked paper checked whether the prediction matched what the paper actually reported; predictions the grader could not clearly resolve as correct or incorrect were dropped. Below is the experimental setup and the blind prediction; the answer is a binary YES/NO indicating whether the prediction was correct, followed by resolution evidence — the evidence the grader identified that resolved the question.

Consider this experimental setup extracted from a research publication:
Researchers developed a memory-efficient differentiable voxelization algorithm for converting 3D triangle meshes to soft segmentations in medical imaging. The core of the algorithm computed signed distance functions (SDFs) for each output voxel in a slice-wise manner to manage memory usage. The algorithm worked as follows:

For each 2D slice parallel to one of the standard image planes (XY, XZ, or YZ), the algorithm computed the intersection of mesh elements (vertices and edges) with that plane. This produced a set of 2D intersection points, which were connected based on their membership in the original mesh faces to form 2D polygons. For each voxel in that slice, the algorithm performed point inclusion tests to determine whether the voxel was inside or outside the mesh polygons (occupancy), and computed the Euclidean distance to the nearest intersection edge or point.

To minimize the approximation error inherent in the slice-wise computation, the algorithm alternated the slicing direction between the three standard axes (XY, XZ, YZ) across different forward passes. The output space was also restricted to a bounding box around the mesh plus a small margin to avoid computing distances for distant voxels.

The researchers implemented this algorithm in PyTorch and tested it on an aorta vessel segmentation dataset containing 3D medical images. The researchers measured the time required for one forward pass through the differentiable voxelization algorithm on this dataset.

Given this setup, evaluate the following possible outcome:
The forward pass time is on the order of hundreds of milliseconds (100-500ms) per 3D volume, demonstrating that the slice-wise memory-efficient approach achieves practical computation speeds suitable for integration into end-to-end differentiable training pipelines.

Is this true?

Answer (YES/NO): NO